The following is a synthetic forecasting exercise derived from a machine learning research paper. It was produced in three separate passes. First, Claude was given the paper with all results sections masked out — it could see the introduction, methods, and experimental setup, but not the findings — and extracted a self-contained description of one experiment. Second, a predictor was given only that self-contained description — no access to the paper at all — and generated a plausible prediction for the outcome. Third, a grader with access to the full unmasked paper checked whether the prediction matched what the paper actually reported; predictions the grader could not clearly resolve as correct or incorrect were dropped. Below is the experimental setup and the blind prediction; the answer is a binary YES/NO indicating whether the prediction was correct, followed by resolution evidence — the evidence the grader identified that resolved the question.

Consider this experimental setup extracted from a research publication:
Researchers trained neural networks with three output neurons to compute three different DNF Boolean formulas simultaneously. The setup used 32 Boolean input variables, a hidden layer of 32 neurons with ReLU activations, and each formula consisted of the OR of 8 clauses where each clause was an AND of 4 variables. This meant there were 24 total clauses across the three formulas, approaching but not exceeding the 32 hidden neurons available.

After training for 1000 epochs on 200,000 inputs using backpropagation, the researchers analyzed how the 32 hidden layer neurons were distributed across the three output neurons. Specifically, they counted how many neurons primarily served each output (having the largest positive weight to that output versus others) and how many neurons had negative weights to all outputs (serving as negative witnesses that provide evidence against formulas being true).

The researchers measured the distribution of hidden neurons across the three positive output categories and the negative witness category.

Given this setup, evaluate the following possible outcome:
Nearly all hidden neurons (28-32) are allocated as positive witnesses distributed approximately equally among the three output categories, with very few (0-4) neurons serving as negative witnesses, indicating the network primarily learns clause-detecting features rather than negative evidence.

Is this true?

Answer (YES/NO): YES